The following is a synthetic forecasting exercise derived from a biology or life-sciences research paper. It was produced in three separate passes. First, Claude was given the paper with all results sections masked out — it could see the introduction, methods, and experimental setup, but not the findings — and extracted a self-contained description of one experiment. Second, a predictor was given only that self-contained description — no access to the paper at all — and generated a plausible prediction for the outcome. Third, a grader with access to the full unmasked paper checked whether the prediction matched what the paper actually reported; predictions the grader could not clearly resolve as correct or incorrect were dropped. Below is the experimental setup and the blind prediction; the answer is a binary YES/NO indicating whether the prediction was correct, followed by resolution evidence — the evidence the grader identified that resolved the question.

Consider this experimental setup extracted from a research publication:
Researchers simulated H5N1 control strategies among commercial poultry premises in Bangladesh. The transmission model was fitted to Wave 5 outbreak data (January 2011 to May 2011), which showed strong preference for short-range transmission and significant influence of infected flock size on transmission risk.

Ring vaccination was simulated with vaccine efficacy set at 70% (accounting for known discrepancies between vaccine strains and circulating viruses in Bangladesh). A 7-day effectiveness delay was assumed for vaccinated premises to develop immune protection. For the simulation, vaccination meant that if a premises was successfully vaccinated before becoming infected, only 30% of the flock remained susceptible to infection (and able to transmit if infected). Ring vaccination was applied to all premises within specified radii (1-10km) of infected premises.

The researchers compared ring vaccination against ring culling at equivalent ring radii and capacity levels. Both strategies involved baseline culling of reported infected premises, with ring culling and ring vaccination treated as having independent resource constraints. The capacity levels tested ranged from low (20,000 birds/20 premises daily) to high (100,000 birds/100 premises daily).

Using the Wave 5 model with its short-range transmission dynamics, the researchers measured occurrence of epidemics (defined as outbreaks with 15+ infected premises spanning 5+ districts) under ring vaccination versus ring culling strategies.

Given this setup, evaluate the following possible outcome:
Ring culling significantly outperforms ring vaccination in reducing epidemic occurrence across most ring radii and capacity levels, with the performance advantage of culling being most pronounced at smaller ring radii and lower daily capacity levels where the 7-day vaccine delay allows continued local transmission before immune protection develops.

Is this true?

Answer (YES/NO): NO